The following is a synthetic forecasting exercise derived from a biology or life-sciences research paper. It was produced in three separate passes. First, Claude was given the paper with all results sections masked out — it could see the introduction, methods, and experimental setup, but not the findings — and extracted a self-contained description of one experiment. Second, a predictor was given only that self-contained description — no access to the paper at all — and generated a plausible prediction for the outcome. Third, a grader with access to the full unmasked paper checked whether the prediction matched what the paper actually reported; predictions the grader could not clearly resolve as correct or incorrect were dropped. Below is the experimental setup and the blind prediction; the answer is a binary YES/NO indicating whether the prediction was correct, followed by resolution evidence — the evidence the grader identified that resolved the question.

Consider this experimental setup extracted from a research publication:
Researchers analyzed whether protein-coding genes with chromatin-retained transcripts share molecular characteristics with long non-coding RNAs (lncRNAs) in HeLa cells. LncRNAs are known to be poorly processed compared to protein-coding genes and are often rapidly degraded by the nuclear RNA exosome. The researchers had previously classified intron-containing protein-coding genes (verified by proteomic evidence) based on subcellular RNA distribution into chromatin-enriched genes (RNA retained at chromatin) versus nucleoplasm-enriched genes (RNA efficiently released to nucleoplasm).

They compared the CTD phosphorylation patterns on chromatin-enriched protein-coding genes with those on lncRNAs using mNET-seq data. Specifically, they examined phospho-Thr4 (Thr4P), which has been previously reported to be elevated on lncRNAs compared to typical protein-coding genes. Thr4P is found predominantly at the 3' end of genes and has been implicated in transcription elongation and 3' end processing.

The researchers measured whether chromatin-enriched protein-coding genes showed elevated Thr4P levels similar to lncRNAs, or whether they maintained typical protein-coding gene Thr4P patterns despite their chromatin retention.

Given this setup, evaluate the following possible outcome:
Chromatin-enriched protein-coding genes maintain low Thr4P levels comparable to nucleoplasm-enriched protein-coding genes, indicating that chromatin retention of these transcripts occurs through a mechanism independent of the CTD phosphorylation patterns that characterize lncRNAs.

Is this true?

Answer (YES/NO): NO